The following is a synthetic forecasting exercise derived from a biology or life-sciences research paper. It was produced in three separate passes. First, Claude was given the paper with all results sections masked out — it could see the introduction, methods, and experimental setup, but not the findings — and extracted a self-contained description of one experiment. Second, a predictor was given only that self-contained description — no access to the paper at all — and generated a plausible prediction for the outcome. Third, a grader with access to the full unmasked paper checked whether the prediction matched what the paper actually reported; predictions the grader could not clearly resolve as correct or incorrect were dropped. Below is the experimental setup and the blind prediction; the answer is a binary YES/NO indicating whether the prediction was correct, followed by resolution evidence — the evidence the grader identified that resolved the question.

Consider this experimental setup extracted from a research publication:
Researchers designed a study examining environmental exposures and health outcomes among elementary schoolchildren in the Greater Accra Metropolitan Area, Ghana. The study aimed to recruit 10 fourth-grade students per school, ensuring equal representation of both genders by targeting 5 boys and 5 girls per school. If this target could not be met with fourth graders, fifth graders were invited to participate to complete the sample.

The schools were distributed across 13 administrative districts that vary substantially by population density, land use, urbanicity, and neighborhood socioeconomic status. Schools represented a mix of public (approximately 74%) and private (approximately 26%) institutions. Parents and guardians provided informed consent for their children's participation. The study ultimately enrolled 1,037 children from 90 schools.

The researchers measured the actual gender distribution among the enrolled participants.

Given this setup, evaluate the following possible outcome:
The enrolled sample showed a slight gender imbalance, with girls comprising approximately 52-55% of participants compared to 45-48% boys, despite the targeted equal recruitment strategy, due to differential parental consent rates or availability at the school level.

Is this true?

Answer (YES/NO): NO